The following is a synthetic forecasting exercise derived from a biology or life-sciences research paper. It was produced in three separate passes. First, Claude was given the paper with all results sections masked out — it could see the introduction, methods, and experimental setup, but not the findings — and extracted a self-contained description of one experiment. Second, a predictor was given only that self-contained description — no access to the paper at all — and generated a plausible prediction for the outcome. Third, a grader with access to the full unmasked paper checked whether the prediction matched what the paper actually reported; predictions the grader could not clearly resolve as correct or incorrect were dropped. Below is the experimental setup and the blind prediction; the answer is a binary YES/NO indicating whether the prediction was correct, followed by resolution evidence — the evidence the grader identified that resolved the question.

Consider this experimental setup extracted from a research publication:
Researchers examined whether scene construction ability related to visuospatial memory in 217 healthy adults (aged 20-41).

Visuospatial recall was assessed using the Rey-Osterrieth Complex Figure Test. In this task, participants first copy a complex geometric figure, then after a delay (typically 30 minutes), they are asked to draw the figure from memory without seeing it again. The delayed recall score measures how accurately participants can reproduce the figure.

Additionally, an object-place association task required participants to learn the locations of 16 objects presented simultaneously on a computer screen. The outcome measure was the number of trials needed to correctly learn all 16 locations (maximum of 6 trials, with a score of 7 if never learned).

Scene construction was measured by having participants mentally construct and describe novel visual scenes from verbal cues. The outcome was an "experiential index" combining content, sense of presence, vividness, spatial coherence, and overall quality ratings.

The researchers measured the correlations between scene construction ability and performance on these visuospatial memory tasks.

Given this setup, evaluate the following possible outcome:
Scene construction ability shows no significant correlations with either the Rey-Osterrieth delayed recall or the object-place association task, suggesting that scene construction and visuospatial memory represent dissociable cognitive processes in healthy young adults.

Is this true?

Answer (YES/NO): NO